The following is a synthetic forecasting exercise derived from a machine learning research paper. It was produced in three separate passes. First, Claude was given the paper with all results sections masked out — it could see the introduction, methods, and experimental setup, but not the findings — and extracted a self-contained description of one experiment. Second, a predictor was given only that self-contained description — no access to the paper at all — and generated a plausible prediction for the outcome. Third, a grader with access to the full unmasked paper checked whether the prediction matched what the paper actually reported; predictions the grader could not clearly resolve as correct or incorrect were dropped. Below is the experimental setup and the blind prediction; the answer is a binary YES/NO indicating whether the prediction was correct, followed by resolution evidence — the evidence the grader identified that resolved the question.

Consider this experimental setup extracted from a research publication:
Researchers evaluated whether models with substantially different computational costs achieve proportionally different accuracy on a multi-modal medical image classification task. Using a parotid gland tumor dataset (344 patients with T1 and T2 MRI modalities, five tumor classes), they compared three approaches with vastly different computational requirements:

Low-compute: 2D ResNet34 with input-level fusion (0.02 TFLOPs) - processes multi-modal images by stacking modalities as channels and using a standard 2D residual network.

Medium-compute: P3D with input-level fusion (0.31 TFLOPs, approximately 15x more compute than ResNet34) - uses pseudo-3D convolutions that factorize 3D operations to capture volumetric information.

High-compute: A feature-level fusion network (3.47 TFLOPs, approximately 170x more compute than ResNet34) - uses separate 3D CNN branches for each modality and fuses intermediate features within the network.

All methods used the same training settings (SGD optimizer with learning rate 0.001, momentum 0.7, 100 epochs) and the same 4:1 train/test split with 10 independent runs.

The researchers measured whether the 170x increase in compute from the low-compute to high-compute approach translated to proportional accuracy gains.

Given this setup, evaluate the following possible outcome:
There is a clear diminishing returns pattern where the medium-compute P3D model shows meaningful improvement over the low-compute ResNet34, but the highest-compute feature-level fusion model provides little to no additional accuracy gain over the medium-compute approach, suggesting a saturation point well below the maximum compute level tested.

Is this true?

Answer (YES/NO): YES